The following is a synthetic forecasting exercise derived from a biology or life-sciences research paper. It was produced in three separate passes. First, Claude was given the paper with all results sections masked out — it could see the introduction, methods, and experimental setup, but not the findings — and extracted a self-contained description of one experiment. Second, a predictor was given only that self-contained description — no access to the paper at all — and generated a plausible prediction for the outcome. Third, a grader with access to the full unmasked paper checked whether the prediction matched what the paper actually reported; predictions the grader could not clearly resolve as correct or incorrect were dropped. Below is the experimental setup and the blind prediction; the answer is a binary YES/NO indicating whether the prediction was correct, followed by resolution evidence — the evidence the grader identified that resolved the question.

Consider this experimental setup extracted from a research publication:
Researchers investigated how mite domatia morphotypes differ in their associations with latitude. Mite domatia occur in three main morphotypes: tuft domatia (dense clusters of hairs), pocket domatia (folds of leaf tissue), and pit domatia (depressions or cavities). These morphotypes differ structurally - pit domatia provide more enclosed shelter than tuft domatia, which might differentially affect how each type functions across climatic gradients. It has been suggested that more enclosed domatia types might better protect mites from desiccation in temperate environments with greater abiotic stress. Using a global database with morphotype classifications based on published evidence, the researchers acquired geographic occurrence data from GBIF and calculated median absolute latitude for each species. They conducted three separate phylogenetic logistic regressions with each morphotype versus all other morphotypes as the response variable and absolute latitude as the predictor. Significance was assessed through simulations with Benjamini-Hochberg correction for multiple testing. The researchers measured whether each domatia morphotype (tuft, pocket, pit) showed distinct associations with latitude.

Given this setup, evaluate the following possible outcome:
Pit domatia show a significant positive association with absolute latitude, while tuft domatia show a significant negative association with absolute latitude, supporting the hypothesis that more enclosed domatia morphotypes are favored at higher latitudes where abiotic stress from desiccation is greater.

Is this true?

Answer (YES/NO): NO